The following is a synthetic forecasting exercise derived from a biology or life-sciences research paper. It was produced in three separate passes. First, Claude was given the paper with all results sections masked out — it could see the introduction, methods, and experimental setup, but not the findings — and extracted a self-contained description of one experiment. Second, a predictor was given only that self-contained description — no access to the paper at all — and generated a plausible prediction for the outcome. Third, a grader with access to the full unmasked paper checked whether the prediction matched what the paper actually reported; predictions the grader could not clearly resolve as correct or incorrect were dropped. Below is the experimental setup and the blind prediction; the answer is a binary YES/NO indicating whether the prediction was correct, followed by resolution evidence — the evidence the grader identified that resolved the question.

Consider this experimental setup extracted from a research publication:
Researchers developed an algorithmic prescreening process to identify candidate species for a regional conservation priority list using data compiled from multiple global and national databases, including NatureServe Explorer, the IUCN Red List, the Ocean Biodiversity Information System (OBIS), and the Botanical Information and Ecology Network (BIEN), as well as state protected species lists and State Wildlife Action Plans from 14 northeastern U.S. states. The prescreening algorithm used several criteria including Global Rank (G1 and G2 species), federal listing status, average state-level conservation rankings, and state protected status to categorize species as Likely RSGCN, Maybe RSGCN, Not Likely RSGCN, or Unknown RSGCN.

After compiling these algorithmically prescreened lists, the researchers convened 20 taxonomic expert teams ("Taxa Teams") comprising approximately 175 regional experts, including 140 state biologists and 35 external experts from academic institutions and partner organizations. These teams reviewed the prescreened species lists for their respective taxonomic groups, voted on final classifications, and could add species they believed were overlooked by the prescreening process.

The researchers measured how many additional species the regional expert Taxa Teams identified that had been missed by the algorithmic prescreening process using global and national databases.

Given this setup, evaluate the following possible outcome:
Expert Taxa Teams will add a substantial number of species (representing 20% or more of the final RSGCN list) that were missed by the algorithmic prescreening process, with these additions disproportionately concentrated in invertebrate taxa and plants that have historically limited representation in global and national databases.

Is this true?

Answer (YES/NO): NO